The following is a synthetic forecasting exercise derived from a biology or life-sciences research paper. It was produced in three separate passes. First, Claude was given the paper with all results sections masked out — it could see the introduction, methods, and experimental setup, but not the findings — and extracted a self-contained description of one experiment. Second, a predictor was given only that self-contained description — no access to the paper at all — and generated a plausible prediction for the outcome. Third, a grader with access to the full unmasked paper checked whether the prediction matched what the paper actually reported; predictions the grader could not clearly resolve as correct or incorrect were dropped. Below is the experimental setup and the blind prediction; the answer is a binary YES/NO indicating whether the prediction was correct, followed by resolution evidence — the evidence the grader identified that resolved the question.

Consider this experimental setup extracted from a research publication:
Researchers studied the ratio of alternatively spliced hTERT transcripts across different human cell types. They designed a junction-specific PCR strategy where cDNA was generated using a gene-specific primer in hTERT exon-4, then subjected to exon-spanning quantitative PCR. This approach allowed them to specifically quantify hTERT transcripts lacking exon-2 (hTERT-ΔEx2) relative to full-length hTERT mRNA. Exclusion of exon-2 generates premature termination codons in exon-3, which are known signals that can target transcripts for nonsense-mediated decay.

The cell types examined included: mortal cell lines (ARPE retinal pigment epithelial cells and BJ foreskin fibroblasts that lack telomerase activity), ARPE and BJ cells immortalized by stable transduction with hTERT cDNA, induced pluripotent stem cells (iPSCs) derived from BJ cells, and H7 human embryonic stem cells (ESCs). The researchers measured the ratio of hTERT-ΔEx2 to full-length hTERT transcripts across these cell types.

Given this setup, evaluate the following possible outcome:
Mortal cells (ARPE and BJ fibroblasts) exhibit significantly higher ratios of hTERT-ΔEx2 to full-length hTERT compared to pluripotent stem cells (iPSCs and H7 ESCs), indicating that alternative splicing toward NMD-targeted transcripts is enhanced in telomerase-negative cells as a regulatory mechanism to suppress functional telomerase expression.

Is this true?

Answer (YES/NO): YES